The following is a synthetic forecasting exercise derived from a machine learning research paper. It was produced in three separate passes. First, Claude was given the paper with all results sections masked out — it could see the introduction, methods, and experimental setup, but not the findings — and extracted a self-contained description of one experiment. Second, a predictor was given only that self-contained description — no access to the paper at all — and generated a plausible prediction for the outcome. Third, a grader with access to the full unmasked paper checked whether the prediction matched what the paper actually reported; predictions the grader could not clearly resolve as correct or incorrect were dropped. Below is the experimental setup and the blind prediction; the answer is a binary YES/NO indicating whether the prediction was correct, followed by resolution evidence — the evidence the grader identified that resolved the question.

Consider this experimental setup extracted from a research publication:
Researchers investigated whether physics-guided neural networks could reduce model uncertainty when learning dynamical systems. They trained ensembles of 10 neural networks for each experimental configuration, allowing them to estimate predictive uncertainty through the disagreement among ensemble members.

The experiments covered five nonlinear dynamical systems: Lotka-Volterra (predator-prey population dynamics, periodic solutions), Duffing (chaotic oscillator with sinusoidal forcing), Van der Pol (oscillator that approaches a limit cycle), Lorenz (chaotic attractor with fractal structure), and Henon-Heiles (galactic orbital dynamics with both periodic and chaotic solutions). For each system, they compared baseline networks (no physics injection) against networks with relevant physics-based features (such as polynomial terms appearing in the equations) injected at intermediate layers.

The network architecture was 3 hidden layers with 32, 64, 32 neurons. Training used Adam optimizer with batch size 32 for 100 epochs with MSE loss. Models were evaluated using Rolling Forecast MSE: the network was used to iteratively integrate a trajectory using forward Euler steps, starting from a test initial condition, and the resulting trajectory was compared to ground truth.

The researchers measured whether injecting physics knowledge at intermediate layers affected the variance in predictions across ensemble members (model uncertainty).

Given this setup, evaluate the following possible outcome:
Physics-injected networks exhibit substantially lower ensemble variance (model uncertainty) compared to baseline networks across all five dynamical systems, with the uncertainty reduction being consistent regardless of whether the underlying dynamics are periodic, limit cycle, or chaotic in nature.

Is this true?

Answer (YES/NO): NO